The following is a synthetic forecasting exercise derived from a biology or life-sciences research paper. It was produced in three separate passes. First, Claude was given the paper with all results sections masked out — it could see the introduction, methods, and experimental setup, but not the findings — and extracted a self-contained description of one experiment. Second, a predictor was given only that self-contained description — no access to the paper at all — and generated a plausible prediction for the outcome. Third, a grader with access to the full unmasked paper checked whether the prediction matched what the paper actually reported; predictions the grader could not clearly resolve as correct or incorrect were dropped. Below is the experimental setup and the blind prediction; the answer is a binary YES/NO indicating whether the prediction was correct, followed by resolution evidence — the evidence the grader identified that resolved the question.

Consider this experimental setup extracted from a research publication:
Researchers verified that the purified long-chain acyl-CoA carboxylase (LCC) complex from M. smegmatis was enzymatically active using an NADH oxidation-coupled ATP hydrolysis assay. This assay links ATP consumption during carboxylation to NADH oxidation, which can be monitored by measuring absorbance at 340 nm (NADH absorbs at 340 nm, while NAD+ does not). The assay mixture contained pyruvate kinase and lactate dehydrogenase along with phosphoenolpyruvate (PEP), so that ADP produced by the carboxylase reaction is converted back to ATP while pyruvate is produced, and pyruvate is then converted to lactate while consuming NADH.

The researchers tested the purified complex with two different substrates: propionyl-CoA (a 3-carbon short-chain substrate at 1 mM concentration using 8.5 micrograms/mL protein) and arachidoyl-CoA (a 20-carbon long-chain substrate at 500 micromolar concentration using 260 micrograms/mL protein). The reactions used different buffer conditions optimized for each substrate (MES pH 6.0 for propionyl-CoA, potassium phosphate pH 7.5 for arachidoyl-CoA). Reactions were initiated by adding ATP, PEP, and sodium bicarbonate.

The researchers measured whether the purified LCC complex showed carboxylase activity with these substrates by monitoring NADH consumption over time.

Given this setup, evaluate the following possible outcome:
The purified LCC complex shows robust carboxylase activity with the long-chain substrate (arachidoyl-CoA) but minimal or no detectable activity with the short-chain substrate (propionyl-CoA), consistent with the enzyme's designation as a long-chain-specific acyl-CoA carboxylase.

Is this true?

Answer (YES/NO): NO